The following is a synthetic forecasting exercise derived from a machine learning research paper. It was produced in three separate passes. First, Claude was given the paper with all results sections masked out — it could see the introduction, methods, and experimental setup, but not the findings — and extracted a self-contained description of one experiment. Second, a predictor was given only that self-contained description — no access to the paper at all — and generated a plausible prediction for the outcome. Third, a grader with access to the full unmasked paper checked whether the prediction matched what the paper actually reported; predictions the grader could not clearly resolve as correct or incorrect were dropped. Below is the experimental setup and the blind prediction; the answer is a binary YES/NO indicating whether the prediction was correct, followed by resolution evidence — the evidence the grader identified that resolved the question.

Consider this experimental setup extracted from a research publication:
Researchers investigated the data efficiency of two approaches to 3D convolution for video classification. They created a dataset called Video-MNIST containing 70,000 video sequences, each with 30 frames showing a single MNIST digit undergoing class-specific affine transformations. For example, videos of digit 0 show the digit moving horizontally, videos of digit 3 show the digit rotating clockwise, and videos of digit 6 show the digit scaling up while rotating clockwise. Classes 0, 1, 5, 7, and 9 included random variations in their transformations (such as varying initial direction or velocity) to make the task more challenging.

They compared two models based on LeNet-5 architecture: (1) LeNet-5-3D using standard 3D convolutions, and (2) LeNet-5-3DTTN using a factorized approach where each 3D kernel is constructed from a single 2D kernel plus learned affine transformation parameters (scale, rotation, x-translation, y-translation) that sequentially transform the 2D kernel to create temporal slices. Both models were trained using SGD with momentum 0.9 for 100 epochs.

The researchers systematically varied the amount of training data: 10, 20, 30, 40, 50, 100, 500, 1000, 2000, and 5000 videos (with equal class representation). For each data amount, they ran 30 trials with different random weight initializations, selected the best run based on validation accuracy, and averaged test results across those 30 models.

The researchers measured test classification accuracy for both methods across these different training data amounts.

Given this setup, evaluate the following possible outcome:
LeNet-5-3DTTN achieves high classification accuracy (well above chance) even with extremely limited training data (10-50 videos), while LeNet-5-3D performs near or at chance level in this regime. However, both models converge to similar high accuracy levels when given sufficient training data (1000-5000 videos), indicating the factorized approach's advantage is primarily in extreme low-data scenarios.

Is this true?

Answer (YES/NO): NO